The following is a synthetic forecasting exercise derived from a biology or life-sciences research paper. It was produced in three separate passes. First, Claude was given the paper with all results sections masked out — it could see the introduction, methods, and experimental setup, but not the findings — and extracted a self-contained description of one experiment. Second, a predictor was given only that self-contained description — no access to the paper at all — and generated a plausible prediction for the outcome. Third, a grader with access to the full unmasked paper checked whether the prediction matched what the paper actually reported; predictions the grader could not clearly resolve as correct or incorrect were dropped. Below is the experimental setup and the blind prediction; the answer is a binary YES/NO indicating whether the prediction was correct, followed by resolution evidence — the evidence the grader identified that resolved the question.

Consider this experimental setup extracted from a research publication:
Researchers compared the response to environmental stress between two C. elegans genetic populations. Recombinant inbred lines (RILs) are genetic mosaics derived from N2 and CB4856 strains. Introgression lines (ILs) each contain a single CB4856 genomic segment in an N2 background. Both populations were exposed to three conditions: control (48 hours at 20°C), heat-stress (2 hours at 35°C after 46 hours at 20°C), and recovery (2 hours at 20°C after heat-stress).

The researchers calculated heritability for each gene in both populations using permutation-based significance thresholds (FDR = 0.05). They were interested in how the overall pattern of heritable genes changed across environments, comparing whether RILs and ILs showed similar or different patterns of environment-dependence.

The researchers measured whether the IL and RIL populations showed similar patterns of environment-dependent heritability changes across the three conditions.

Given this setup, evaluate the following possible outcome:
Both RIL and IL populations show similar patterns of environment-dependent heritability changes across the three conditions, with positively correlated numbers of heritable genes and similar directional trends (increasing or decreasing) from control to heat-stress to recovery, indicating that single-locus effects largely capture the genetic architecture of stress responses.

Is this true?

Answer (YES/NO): NO